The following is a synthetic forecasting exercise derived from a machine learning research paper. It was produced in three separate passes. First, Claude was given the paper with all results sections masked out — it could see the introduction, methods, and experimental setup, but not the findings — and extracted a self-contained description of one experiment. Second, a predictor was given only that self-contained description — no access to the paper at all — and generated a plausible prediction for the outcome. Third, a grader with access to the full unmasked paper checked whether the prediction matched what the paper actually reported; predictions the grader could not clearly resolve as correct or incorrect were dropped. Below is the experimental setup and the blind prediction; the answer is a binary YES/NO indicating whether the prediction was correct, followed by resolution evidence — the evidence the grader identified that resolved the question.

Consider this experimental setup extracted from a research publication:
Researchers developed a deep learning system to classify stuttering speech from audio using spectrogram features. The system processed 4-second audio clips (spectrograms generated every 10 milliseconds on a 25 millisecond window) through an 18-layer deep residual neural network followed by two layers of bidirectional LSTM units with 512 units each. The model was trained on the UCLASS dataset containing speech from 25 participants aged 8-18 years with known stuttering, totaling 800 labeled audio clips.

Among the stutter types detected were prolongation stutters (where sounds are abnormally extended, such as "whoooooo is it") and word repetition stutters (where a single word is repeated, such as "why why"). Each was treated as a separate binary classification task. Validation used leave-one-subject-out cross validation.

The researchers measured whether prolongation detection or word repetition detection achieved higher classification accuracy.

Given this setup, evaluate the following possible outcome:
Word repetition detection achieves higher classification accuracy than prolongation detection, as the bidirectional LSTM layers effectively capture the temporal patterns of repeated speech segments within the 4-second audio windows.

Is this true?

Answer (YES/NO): YES